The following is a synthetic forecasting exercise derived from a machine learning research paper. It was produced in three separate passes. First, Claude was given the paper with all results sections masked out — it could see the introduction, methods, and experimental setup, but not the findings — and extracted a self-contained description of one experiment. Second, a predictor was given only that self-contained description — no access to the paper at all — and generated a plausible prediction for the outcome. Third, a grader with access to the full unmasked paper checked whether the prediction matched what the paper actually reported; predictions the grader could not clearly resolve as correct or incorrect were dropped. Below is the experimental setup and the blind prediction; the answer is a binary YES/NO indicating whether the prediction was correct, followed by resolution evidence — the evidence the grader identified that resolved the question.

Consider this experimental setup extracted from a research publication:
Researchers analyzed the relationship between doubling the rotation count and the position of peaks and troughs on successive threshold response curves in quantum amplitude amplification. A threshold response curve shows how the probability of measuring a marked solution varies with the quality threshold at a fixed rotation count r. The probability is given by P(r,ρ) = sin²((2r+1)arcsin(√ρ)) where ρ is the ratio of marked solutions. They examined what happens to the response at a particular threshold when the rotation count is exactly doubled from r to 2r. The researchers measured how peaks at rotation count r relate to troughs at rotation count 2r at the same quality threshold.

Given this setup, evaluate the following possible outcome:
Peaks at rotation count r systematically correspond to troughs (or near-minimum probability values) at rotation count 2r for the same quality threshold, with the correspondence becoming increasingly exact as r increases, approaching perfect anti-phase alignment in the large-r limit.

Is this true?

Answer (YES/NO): YES